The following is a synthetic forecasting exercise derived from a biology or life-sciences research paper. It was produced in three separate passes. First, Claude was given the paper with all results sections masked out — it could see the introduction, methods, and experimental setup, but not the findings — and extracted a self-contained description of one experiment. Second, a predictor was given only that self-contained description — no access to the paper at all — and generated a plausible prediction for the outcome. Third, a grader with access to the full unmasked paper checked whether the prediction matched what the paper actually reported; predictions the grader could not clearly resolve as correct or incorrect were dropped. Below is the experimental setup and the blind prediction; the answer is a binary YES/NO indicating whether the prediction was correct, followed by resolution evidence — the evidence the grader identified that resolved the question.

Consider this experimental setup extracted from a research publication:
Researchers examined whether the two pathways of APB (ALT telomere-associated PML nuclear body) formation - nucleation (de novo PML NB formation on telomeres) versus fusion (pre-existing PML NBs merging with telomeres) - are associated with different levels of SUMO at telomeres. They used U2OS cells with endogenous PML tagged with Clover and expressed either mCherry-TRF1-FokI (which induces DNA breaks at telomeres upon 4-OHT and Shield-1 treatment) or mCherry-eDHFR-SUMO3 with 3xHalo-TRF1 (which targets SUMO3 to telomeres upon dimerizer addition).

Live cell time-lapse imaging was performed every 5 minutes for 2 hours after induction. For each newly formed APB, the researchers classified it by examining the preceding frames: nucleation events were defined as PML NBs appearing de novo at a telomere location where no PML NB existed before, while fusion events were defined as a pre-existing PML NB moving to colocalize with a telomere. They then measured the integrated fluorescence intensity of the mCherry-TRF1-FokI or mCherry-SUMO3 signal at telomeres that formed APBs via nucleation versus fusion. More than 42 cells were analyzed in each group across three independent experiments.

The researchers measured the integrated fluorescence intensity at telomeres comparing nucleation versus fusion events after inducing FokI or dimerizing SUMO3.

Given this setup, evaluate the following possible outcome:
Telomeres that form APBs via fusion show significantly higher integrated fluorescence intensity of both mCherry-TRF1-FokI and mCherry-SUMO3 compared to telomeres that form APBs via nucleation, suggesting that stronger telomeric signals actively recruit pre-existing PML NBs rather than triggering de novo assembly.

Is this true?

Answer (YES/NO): NO